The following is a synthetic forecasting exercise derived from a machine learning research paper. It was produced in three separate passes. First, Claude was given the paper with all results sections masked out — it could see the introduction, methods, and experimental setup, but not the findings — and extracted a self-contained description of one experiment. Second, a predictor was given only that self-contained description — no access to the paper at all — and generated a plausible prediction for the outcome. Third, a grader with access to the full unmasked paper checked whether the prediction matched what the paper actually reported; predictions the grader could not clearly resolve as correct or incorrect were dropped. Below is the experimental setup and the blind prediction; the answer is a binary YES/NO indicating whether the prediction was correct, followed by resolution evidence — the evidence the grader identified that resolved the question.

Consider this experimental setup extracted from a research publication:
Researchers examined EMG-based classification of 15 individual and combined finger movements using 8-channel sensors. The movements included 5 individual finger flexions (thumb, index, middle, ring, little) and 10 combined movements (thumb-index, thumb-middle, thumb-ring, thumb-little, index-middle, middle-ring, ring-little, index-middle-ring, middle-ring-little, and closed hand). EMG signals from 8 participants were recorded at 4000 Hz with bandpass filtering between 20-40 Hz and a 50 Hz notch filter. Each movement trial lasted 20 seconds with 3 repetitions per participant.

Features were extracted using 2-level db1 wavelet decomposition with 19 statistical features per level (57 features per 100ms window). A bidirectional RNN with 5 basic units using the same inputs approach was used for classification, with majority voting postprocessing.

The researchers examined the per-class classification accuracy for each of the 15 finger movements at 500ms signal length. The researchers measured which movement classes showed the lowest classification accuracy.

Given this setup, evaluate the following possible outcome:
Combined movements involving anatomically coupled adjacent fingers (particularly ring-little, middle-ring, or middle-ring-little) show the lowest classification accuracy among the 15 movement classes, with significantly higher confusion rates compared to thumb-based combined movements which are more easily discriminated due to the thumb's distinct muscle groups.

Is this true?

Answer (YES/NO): NO